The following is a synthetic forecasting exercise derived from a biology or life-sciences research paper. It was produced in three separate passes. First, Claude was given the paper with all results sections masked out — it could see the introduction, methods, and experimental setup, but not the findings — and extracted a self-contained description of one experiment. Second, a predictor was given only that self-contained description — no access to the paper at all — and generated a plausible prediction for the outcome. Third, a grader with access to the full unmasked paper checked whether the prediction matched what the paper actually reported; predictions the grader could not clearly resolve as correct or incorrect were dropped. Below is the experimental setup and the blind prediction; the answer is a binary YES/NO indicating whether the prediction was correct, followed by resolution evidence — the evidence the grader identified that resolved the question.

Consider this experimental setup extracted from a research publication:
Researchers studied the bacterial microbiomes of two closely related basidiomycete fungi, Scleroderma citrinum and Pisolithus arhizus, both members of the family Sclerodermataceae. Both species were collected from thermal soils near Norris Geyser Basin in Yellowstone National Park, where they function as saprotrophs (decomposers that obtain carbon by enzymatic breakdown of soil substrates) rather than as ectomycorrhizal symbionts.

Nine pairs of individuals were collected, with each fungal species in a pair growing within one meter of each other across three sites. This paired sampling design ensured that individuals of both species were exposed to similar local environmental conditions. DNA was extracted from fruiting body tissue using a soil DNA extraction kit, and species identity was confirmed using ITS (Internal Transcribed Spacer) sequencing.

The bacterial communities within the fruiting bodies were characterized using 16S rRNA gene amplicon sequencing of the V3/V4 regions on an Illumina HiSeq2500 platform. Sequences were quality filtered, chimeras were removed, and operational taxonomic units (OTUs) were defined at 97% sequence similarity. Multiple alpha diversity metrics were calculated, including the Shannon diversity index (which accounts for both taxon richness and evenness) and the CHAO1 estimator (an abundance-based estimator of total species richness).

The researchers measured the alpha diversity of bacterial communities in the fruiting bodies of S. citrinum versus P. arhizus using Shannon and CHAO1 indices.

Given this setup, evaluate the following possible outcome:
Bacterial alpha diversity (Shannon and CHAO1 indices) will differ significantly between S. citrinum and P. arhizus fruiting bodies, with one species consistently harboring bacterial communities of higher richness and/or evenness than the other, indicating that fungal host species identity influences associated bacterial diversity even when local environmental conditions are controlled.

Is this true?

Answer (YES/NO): YES